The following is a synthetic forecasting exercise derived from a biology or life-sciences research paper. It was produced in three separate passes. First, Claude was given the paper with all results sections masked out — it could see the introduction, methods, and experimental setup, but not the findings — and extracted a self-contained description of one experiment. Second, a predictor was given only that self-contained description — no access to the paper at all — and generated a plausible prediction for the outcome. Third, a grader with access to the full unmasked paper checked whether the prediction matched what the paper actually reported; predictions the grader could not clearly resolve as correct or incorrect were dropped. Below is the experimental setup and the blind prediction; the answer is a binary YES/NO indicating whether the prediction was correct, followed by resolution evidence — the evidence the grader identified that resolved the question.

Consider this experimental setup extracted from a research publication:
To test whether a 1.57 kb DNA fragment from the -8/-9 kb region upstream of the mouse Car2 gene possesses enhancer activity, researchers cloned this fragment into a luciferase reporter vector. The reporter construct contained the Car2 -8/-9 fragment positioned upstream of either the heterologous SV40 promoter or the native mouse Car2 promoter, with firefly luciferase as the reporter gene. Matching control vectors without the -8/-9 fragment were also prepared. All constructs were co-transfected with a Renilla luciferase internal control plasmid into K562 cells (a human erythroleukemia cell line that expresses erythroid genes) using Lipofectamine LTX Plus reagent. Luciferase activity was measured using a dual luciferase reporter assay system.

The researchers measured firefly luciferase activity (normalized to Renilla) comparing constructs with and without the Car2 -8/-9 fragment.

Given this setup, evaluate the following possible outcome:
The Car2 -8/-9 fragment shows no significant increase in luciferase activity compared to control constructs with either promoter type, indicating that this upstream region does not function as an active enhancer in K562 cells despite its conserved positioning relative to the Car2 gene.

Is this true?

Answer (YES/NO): NO